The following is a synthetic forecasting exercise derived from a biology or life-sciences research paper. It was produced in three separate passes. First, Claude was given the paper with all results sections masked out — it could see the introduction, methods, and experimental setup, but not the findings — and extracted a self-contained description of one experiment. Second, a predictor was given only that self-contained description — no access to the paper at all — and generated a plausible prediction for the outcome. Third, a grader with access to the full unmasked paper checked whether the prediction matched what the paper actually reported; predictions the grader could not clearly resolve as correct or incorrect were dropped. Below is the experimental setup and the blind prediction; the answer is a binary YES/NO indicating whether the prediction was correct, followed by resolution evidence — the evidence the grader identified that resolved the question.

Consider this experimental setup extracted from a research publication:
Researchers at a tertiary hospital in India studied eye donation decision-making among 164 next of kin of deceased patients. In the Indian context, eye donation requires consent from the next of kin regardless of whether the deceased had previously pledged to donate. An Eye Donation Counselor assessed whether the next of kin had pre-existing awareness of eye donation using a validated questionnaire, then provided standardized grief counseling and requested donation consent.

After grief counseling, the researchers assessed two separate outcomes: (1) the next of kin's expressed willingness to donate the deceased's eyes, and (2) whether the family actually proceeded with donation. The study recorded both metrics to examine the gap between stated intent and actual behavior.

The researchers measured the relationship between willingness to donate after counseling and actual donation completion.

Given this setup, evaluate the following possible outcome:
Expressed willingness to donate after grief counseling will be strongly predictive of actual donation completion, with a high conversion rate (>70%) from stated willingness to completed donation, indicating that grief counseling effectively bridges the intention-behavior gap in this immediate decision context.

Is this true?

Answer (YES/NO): NO